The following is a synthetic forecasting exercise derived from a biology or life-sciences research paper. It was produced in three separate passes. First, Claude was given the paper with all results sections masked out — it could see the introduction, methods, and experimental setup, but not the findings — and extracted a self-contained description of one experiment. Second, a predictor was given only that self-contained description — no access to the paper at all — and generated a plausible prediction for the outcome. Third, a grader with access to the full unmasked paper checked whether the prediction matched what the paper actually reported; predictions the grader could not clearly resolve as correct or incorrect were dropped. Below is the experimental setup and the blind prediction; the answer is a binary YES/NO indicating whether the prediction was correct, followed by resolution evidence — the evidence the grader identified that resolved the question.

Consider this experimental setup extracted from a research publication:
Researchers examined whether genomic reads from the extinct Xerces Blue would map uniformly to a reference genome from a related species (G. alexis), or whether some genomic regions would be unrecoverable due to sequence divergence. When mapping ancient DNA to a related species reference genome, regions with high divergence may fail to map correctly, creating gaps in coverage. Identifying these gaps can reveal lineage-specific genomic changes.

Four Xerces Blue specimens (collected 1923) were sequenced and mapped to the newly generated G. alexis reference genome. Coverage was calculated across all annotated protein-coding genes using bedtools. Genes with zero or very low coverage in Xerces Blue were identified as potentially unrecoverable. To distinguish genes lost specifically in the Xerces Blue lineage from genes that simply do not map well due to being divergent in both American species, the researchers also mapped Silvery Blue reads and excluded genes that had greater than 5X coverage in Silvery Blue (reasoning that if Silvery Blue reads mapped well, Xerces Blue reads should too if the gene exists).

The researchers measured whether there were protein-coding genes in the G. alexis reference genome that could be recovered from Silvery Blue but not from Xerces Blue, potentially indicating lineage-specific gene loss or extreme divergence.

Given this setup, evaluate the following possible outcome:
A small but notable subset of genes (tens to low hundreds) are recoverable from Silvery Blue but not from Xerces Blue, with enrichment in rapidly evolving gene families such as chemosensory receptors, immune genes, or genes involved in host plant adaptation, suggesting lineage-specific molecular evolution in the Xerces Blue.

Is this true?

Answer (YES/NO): NO